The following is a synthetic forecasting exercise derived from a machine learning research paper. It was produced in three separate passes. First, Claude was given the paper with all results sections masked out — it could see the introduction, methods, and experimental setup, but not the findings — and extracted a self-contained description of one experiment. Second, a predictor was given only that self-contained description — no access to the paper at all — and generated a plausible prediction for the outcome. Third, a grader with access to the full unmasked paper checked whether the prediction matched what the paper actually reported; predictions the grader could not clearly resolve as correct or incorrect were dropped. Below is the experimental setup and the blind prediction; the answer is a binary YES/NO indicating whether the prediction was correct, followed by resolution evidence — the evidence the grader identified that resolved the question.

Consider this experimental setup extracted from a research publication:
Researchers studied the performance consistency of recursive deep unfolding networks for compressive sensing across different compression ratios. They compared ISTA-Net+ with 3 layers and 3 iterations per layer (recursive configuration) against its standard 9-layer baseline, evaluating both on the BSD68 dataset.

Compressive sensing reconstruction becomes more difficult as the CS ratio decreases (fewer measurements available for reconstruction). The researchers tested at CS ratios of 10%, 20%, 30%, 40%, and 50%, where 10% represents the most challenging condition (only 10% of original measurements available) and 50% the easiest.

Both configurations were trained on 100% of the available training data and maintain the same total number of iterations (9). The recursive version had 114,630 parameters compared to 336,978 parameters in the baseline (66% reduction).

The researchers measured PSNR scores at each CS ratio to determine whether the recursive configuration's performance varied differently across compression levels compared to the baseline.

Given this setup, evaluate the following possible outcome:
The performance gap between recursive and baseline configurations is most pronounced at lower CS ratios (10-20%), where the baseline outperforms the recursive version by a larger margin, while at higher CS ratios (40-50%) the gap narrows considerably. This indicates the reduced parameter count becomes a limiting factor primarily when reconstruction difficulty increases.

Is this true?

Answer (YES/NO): NO